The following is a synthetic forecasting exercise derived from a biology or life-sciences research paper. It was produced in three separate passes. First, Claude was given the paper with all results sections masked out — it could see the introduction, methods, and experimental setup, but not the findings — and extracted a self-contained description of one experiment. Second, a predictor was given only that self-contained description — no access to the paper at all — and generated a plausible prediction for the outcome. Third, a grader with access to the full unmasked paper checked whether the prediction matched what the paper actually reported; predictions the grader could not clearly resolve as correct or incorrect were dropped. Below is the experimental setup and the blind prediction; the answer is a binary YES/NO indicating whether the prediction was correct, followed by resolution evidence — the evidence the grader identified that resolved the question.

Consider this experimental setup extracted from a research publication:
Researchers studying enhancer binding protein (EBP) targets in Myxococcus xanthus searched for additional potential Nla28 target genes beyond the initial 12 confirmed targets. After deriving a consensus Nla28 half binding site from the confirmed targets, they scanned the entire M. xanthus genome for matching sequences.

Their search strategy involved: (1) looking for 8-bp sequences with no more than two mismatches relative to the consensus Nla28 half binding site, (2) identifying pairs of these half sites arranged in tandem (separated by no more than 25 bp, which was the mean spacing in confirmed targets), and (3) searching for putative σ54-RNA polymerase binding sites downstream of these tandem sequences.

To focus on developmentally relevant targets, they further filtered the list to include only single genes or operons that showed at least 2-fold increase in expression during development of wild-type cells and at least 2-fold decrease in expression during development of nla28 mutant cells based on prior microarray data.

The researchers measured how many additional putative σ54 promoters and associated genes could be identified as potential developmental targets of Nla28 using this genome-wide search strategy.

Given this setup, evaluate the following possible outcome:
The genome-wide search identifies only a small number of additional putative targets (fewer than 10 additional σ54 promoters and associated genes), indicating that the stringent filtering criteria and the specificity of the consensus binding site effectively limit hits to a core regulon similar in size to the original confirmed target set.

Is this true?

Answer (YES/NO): NO